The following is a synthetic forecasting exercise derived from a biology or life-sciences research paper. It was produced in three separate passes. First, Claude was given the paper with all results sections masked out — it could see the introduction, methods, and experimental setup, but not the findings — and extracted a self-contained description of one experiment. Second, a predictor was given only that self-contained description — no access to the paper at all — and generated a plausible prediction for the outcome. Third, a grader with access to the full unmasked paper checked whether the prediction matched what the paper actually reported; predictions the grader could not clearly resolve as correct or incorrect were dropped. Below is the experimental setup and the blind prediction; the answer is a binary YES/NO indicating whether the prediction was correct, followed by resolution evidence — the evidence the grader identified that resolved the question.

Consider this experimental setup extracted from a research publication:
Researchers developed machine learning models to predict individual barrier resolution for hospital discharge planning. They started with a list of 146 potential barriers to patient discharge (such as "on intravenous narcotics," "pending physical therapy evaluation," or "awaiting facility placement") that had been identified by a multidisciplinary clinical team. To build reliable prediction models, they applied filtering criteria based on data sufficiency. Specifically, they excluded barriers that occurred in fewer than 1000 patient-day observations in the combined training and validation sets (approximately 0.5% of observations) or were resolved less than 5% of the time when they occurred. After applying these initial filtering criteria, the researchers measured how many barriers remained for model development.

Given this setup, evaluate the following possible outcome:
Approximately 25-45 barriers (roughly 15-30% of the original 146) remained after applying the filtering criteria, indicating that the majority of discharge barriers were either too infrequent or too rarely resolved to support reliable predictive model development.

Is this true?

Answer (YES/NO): NO